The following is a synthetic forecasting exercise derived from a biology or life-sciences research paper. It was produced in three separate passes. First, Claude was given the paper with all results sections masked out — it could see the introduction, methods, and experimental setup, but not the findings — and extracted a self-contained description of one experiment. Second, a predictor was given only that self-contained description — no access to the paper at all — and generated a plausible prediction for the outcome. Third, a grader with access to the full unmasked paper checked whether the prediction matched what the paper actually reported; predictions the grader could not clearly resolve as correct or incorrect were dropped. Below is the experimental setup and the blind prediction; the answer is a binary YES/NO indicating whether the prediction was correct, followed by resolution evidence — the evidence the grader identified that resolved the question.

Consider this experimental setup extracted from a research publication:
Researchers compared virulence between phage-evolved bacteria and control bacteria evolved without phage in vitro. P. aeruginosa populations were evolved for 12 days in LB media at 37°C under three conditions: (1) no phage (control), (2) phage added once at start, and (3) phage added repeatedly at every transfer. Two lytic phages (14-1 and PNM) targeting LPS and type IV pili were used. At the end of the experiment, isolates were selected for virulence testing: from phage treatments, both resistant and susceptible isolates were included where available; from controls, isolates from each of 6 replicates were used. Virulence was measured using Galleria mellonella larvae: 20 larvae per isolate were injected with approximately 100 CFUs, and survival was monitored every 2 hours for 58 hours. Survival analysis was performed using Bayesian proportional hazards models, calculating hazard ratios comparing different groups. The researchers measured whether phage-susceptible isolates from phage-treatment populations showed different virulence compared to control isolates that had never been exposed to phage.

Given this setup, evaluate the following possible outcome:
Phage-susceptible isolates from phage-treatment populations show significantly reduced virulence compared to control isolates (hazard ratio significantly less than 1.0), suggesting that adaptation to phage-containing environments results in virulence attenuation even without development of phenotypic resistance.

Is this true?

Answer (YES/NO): YES